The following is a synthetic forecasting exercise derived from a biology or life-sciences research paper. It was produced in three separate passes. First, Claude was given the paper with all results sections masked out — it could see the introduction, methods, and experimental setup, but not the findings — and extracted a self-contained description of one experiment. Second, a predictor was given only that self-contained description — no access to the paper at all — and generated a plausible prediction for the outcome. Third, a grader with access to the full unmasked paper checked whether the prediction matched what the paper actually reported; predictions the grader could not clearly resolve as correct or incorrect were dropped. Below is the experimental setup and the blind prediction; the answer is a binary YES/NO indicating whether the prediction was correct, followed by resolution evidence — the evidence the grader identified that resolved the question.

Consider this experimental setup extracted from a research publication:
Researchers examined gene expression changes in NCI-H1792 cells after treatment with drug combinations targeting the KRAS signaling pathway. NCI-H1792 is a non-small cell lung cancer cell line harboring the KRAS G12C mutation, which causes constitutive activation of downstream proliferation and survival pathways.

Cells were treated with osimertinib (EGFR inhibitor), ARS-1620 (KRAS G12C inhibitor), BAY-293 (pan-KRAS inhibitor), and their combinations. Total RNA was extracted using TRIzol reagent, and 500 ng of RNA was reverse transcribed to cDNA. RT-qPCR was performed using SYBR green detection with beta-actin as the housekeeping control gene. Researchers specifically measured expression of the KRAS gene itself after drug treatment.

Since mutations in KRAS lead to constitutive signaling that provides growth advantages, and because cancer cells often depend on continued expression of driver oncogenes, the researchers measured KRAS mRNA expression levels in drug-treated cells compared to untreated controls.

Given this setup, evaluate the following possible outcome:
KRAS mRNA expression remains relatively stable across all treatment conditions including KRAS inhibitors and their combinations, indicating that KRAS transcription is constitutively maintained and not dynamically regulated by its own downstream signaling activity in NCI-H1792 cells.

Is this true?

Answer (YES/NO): NO